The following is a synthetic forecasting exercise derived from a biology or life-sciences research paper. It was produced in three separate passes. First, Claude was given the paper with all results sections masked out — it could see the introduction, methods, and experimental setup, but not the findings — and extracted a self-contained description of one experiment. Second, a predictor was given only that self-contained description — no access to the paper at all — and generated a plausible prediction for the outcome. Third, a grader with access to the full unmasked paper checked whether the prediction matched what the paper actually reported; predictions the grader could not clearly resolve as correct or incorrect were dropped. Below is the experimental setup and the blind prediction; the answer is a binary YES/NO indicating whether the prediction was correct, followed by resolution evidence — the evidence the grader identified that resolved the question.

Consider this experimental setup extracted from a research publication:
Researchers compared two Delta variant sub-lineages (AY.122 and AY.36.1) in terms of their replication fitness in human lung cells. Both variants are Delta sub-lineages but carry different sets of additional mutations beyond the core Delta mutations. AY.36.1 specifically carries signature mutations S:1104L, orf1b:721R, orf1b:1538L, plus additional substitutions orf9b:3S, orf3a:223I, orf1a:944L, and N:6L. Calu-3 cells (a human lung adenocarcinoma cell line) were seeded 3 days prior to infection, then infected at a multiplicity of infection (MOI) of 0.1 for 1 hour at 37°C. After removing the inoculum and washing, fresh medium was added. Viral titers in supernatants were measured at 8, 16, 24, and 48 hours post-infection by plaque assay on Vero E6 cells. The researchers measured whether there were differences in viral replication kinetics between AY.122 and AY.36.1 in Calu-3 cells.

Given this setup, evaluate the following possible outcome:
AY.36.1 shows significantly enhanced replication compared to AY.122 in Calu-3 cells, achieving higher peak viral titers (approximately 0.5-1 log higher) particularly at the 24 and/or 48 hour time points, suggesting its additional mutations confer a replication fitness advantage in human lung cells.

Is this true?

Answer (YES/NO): NO